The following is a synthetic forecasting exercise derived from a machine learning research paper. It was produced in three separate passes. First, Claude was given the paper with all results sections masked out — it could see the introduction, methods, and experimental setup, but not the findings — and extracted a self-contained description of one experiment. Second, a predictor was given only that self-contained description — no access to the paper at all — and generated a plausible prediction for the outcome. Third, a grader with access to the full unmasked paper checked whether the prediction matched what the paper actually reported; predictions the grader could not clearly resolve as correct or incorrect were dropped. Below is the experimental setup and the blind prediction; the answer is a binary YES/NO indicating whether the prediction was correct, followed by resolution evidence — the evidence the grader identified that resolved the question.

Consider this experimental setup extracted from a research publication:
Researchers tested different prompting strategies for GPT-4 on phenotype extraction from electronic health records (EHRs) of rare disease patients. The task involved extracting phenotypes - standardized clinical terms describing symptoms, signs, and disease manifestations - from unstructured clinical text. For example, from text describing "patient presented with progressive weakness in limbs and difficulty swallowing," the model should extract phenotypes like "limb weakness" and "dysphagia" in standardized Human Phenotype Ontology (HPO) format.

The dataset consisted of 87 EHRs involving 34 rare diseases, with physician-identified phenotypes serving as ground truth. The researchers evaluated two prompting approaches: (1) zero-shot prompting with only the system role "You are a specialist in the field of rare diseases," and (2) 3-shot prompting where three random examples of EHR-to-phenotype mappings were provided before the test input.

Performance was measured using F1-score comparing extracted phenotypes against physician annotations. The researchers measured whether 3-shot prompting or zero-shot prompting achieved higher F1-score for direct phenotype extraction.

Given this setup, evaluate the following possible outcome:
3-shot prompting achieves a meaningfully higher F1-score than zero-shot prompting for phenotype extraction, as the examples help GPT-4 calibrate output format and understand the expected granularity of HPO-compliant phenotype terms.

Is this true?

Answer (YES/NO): NO